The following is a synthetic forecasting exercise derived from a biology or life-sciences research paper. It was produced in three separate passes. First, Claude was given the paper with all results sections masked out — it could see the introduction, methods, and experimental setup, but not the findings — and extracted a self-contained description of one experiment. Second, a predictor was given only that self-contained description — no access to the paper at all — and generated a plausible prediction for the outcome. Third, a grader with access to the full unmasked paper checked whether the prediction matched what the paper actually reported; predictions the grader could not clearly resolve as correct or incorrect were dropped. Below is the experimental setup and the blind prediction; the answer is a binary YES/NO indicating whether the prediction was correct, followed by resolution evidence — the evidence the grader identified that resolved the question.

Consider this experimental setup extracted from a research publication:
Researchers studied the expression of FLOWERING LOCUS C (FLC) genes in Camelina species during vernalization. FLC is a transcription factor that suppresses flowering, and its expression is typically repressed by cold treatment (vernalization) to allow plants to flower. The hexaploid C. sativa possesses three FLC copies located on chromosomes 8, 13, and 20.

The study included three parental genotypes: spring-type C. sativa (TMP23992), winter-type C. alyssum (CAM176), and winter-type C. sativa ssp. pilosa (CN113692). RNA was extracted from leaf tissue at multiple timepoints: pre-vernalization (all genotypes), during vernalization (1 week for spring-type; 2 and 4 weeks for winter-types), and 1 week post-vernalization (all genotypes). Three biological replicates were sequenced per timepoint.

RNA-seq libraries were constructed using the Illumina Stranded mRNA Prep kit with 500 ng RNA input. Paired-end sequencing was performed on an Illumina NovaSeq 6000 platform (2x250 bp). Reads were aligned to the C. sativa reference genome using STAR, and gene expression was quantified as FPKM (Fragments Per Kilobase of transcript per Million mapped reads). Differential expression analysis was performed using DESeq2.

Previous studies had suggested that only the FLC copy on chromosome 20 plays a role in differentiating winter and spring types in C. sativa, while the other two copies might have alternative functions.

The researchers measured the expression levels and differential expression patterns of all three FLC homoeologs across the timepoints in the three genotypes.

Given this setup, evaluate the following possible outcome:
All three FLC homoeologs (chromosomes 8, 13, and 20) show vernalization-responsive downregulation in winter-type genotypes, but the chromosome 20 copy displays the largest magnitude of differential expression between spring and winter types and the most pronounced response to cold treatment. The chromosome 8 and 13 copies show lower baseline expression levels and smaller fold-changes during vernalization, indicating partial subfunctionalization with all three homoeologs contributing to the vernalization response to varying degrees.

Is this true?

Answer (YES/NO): NO